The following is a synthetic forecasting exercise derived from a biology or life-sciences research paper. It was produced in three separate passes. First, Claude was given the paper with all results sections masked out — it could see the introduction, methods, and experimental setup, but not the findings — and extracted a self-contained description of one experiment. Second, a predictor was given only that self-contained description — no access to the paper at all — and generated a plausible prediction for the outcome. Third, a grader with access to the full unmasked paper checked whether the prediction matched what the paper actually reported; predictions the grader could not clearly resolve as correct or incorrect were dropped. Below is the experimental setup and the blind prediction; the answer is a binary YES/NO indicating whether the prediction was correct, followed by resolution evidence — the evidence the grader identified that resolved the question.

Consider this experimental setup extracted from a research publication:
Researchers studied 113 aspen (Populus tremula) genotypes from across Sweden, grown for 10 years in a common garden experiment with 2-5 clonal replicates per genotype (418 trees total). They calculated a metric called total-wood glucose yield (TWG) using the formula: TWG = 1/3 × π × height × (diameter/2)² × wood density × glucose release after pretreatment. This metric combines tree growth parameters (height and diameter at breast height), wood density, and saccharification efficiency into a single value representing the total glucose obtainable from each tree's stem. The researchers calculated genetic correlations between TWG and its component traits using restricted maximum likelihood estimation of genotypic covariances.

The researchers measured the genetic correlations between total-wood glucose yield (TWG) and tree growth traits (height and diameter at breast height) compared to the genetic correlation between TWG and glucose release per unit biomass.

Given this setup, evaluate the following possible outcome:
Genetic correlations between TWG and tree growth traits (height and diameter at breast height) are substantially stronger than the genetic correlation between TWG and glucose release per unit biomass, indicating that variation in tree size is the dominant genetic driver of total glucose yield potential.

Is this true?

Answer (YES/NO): YES